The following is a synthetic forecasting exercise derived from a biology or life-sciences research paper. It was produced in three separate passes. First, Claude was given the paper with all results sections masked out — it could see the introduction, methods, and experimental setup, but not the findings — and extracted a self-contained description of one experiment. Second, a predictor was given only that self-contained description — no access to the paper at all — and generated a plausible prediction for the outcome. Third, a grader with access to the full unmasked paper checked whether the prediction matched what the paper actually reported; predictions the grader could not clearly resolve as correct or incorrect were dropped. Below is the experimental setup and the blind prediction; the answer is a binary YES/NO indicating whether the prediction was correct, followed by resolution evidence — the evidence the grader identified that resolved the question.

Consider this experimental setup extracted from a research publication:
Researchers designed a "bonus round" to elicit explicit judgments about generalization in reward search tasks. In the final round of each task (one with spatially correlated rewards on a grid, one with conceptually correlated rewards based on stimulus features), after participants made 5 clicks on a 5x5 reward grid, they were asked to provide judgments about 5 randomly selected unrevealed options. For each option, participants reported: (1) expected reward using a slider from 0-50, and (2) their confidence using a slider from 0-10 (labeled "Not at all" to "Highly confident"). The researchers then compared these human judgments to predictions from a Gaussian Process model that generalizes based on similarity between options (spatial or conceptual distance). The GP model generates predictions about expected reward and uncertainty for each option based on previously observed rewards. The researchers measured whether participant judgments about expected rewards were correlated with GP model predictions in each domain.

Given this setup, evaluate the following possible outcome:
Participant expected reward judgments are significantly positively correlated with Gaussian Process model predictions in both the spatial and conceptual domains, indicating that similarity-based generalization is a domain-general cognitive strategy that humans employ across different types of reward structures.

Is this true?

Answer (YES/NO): YES